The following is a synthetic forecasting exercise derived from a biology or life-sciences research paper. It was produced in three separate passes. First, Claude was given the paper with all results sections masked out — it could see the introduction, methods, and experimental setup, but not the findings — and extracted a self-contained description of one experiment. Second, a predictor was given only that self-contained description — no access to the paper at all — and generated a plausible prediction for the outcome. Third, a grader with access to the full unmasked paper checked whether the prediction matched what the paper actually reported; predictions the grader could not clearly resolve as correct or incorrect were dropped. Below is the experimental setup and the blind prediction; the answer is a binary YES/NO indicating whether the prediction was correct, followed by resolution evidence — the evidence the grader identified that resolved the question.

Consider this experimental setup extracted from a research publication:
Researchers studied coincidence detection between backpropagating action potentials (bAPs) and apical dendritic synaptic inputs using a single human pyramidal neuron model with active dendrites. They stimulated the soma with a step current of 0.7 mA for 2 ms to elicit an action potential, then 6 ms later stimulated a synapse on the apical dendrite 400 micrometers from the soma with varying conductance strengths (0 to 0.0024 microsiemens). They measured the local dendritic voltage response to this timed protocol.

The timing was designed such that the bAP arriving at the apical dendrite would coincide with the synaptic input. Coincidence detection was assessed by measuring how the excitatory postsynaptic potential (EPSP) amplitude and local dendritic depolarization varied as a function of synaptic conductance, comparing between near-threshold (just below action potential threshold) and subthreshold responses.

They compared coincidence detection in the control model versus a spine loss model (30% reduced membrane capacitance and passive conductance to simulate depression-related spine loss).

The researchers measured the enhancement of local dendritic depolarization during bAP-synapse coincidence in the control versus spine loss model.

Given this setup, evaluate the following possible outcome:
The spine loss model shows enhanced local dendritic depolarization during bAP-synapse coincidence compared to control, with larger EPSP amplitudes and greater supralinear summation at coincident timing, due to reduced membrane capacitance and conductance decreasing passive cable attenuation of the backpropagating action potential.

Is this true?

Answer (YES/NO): NO